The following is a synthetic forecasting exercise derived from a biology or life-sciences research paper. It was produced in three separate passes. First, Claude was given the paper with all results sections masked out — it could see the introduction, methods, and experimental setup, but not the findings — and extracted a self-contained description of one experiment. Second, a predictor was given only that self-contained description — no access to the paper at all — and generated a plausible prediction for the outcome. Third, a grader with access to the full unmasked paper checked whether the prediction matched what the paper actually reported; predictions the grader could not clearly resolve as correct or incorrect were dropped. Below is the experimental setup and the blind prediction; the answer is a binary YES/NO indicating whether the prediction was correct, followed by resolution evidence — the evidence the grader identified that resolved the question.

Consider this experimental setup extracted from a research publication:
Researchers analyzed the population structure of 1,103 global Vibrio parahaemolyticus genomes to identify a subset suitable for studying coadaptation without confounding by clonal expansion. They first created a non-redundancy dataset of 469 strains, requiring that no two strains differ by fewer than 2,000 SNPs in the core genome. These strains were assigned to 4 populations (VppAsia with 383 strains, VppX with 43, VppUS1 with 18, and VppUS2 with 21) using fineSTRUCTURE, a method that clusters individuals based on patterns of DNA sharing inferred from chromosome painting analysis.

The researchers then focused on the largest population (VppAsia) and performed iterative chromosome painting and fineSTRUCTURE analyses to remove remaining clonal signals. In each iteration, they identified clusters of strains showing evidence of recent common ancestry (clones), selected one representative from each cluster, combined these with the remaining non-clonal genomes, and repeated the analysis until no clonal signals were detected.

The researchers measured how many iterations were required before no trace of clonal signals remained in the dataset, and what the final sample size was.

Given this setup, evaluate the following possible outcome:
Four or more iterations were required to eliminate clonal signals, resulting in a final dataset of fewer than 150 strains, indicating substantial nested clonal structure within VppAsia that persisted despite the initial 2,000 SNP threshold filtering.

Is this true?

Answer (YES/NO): NO